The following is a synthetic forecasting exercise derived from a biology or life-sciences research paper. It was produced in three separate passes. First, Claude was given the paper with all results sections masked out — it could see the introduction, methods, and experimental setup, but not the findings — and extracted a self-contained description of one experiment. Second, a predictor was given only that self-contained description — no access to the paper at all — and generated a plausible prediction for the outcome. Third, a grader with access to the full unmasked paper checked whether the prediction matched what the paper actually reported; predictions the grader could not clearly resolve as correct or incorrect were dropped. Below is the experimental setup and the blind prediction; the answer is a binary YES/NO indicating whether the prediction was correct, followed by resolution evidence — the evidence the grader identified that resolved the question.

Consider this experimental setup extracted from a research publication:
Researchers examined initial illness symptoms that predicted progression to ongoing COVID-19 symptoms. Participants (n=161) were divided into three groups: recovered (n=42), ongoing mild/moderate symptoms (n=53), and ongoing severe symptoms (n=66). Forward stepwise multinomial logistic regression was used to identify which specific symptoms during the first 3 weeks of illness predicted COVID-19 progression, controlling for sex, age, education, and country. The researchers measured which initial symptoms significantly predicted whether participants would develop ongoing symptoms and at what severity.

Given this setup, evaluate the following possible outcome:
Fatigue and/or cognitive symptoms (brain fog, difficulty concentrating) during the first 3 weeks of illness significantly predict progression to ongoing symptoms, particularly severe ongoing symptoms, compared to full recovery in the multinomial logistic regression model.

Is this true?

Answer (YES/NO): NO